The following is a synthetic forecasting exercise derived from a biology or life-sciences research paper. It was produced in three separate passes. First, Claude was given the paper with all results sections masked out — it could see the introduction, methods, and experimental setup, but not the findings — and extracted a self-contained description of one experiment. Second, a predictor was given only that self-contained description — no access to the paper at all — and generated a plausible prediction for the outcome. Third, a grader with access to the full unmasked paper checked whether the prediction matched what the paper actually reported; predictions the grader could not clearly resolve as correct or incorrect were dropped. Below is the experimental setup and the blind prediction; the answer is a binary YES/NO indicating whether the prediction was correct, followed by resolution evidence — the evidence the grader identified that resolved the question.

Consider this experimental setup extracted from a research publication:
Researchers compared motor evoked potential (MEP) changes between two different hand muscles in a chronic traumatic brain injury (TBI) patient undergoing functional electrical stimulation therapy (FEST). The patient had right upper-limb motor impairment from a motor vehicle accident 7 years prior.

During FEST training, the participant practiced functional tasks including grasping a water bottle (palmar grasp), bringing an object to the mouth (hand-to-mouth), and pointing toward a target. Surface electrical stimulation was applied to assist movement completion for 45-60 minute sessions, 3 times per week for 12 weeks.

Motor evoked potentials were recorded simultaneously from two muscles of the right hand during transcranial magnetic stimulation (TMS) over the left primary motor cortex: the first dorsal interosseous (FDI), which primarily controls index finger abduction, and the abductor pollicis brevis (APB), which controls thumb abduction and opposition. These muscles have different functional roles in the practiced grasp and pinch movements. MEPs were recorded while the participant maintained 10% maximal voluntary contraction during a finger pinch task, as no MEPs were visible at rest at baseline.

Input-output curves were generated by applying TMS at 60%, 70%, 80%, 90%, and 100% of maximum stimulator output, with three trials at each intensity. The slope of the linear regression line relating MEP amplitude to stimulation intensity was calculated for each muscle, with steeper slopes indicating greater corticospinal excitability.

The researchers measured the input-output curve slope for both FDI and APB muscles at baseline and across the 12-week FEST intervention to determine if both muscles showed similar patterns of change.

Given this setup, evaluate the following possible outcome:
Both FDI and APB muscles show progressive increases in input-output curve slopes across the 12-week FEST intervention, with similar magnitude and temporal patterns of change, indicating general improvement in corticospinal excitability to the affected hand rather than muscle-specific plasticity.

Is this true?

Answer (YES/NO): NO